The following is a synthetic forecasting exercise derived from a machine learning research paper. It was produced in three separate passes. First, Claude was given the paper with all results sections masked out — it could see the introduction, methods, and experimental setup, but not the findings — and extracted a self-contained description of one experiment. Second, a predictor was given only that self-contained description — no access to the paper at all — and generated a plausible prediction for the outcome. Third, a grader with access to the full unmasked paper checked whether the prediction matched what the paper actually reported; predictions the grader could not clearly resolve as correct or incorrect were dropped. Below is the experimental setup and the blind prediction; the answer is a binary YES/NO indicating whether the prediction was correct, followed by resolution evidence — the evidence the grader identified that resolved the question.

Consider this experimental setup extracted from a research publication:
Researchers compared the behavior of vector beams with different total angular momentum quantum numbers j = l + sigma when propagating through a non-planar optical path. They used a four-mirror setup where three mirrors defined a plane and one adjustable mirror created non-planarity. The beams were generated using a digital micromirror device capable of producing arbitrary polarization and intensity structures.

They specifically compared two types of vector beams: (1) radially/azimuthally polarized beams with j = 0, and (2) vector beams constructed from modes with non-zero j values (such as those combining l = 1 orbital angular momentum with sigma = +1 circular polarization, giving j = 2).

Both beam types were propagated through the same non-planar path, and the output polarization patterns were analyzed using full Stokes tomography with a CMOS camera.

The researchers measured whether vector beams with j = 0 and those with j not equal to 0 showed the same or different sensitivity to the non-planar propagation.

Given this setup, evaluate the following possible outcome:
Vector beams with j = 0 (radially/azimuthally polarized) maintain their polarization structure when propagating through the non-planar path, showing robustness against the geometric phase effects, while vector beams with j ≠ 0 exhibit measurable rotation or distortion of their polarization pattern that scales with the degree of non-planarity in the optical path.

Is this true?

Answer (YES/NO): YES